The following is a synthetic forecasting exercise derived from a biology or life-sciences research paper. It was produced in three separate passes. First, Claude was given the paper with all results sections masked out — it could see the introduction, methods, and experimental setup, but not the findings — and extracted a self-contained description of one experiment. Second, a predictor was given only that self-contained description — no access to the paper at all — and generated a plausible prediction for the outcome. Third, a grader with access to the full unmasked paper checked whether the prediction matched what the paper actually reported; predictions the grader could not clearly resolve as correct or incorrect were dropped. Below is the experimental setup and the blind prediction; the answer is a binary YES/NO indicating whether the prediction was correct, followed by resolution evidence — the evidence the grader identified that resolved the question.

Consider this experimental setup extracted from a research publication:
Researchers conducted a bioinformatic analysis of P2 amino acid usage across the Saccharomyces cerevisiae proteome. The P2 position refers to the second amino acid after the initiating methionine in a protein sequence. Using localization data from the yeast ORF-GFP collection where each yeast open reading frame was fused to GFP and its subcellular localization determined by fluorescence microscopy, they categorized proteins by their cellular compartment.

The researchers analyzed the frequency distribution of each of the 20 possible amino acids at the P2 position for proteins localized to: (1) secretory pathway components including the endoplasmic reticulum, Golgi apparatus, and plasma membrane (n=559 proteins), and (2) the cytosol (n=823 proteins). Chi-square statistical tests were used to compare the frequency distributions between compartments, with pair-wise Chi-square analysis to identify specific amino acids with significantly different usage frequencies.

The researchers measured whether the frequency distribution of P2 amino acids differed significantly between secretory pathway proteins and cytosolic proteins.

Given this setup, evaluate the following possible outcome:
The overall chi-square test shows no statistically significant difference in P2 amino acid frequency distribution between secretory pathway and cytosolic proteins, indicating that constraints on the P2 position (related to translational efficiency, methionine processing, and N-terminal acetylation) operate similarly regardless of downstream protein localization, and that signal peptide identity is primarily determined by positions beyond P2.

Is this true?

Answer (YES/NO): NO